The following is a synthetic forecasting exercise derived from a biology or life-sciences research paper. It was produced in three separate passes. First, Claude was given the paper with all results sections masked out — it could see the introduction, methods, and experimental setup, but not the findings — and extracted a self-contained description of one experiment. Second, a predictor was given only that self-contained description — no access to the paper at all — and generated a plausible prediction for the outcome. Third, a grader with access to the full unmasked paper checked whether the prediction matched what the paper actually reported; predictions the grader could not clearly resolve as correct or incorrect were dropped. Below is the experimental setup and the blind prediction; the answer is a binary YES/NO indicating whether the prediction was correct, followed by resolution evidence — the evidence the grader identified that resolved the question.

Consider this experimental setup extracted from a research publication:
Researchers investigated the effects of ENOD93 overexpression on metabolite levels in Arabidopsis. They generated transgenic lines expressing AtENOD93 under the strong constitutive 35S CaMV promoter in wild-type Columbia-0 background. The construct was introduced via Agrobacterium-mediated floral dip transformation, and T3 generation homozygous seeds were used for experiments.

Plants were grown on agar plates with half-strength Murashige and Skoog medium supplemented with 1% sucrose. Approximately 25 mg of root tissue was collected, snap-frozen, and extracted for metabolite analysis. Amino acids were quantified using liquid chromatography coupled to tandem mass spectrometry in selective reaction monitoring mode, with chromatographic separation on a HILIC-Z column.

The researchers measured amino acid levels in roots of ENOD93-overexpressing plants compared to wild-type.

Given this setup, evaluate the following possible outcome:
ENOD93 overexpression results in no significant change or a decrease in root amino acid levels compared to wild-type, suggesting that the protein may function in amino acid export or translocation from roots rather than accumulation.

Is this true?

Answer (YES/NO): NO